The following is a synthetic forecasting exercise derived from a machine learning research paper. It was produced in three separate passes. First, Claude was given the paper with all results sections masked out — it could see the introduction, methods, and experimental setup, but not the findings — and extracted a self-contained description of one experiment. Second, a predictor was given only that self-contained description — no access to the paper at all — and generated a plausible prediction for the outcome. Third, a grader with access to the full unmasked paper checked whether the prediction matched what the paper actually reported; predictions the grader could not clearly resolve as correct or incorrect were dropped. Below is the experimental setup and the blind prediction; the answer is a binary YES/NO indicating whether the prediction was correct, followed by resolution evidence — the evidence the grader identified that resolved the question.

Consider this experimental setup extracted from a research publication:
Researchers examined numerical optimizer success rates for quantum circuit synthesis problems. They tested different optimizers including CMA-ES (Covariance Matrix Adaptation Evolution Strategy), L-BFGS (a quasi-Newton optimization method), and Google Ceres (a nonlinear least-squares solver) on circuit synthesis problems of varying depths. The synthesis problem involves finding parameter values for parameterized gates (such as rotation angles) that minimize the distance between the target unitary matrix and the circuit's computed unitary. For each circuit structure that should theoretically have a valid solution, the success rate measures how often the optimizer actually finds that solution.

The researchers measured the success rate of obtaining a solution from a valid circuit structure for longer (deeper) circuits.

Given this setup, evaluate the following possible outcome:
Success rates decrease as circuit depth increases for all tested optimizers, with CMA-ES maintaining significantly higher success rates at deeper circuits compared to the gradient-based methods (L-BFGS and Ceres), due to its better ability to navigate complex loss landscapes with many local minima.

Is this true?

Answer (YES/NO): NO